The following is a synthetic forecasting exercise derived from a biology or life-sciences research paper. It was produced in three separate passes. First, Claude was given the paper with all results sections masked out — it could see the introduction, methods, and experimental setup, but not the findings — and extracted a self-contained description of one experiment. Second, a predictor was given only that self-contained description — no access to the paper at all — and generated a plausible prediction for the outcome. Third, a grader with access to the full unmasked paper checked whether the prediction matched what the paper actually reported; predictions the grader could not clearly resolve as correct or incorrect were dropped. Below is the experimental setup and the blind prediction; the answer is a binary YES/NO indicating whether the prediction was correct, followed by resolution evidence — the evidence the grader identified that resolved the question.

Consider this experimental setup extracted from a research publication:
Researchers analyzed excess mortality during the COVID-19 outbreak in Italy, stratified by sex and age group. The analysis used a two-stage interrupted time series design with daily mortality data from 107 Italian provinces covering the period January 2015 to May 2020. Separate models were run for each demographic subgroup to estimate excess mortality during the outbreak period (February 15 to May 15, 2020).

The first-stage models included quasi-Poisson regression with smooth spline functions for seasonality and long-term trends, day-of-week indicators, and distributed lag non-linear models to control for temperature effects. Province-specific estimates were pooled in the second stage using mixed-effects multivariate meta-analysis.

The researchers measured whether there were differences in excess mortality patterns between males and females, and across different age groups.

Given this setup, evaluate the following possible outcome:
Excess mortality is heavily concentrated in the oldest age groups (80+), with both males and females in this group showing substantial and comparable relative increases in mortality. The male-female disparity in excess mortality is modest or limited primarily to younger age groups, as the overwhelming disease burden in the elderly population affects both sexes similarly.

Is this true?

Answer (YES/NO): NO